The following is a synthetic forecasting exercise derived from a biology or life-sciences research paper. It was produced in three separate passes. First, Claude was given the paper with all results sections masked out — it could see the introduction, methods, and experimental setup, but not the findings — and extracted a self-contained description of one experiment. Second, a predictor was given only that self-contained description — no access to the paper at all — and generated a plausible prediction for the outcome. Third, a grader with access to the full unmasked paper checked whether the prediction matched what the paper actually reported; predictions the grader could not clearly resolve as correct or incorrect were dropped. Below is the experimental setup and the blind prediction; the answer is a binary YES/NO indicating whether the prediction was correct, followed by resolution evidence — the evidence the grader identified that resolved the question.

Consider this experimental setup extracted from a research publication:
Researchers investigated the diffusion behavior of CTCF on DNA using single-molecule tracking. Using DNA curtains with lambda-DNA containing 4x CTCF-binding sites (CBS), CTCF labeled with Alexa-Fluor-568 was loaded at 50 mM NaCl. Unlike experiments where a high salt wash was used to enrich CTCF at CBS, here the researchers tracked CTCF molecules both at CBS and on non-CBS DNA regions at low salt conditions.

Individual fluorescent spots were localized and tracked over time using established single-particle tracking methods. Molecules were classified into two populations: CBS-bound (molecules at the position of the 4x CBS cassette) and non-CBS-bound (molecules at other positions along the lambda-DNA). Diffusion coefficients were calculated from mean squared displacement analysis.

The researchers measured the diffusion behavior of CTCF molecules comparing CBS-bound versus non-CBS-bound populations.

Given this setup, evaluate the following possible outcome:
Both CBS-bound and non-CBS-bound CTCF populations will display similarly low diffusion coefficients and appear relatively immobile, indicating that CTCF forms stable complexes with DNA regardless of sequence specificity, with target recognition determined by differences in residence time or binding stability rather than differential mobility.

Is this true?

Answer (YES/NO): NO